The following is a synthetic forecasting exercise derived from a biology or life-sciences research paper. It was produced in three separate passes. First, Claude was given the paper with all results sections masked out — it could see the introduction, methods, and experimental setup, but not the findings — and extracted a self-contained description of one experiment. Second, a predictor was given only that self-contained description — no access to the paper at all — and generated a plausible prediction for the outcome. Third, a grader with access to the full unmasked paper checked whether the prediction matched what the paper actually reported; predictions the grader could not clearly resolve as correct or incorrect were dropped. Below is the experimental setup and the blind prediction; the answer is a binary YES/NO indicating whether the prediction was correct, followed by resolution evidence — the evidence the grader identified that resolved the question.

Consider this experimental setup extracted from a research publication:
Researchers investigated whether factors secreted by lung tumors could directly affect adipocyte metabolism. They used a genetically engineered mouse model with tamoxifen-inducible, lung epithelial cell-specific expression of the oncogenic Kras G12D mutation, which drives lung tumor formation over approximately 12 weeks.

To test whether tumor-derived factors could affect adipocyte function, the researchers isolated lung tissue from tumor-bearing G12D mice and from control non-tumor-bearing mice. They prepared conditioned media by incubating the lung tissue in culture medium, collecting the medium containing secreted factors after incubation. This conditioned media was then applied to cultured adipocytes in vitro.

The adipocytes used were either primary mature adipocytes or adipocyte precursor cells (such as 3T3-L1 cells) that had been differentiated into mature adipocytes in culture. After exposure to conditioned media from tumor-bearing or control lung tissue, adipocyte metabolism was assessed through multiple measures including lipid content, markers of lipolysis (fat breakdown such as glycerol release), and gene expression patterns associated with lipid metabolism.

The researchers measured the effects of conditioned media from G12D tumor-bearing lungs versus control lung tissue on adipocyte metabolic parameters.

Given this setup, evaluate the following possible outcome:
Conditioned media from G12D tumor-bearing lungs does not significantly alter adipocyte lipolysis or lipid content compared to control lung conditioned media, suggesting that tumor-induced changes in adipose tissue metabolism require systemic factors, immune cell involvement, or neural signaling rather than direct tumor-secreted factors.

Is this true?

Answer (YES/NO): NO